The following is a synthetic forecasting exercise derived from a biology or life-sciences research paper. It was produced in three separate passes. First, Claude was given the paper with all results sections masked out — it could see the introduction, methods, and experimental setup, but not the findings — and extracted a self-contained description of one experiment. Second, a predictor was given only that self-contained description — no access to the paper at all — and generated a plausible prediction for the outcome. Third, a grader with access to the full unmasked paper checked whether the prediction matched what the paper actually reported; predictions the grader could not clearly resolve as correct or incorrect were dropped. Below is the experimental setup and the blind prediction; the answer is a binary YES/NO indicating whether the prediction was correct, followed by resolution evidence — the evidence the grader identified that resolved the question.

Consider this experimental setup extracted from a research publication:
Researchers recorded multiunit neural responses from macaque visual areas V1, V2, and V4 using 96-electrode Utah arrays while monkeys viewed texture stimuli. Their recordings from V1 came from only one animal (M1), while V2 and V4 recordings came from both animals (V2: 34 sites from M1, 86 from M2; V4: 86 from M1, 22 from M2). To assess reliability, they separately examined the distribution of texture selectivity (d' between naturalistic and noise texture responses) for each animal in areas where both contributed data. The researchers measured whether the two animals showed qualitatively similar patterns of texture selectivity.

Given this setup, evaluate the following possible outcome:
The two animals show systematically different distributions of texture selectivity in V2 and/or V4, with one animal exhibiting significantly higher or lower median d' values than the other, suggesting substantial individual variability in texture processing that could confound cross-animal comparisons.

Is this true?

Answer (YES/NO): NO